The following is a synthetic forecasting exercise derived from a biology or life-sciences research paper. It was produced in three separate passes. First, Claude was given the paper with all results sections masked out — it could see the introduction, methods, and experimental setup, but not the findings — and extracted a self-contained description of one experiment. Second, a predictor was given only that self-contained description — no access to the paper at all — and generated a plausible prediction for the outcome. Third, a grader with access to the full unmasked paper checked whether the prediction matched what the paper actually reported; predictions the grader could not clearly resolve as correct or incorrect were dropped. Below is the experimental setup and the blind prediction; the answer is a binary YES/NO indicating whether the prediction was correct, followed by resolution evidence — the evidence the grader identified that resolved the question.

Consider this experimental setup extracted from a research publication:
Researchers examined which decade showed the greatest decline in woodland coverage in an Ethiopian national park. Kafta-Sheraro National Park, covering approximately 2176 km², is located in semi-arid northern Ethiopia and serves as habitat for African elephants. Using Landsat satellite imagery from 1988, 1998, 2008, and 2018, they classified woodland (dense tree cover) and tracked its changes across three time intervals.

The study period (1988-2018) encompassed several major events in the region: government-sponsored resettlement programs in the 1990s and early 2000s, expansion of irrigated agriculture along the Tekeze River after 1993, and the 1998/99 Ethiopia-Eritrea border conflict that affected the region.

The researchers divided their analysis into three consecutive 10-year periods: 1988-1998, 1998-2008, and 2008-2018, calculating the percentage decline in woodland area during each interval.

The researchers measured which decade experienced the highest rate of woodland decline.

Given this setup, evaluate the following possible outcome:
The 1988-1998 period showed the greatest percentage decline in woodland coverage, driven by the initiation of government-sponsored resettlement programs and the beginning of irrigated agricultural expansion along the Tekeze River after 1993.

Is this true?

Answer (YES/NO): NO